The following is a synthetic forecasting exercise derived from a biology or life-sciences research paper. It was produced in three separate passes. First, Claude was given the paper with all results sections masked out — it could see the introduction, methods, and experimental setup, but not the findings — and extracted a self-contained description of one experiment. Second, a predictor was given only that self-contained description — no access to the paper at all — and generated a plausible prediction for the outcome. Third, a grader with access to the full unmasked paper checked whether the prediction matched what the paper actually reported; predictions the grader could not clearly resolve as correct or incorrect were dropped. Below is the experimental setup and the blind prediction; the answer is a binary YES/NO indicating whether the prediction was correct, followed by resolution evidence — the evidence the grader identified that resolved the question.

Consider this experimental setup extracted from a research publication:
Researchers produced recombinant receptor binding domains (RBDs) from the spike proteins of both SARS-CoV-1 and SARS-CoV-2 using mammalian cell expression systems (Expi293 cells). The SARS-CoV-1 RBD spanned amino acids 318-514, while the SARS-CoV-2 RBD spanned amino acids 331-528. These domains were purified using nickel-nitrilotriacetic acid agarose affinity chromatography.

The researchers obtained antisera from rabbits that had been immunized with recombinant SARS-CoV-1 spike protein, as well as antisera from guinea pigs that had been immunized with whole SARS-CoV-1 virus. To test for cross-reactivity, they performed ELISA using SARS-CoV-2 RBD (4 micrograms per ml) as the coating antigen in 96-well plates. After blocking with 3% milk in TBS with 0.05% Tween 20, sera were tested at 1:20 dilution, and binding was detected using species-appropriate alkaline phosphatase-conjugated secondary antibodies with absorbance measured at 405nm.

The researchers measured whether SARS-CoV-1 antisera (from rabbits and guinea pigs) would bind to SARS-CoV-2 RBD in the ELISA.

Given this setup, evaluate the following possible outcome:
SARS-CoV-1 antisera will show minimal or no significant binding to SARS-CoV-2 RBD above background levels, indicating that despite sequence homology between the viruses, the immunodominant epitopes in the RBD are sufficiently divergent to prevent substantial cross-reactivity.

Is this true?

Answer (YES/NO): NO